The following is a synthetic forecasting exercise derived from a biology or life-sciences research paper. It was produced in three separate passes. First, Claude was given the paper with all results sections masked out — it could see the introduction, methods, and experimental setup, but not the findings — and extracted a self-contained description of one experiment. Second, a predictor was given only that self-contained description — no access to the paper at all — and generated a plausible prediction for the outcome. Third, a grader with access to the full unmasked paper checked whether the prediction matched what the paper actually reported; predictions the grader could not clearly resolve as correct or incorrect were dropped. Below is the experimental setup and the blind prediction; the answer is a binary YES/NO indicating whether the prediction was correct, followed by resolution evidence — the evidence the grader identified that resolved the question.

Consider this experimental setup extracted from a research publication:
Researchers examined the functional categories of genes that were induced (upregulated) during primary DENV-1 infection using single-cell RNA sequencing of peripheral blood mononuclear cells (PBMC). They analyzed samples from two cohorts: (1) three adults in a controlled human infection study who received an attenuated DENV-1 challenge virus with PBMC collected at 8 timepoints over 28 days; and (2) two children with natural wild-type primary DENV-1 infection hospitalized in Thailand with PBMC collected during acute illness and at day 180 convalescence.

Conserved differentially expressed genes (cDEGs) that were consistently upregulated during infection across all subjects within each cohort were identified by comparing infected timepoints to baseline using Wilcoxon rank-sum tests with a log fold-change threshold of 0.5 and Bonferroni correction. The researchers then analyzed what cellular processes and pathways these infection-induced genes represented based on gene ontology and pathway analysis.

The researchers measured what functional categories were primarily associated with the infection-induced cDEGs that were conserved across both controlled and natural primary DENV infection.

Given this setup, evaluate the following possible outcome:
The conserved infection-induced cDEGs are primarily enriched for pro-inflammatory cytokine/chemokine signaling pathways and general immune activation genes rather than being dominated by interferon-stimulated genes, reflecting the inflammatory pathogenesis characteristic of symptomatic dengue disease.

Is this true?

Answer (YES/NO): NO